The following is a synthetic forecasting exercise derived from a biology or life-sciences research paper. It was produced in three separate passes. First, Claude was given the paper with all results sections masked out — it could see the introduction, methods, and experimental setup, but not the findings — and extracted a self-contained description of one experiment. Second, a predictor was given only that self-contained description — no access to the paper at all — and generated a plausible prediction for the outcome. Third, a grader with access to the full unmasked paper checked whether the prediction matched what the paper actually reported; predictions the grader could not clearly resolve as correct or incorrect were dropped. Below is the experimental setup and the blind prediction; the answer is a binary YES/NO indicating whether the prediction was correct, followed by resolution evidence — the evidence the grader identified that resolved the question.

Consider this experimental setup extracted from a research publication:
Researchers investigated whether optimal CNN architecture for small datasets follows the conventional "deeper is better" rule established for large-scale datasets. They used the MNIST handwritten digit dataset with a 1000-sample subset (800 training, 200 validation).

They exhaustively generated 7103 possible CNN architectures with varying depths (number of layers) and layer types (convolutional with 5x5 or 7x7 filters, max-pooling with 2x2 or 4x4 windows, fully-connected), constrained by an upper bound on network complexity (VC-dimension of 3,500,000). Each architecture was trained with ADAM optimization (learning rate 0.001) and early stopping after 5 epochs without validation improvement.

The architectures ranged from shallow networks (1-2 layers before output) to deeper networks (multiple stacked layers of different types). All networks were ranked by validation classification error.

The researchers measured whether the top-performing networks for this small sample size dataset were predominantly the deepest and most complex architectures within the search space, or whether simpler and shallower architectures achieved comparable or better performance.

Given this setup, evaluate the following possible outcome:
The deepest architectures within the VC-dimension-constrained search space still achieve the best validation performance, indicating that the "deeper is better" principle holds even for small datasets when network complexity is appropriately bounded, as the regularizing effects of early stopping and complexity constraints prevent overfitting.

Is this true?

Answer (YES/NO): NO